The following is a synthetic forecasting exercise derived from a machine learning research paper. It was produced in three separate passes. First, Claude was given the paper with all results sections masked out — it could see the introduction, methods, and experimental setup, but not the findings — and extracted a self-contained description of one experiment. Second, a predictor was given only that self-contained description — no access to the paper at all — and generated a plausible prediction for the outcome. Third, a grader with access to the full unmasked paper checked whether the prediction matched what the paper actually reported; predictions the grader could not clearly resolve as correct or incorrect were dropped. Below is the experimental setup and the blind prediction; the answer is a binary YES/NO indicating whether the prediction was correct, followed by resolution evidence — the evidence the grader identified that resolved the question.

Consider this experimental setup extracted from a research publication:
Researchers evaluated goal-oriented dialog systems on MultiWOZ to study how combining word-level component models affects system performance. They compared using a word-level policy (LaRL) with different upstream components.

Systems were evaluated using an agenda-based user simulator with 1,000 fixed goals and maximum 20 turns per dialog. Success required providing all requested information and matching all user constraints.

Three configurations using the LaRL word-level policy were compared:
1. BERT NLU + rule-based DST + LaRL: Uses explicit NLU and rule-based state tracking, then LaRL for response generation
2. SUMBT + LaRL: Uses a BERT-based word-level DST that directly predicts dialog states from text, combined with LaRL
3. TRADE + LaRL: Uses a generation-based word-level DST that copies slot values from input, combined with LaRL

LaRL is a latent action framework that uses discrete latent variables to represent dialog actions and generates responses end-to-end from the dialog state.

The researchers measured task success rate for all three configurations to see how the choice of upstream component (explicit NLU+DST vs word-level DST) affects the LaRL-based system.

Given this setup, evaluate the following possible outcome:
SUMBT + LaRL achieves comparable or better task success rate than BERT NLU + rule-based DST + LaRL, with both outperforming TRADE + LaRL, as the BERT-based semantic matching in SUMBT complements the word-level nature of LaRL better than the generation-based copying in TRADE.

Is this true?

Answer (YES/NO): NO